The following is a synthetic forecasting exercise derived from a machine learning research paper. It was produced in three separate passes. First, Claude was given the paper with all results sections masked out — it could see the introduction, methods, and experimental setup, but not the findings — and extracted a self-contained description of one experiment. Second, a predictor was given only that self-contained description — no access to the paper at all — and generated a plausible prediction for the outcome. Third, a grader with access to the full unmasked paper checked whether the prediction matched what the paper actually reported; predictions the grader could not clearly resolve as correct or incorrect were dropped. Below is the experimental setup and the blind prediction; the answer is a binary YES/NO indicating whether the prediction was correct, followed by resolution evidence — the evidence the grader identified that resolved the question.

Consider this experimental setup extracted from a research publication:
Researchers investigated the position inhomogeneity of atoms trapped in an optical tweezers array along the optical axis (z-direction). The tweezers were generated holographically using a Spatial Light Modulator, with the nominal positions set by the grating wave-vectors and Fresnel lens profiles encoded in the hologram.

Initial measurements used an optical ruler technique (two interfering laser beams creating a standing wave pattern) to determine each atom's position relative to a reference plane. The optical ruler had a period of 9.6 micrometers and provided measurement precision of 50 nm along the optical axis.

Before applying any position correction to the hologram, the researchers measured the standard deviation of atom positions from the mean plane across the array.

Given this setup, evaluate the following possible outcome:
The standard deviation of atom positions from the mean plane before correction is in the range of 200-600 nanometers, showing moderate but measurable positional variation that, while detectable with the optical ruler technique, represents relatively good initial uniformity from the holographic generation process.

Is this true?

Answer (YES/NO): NO